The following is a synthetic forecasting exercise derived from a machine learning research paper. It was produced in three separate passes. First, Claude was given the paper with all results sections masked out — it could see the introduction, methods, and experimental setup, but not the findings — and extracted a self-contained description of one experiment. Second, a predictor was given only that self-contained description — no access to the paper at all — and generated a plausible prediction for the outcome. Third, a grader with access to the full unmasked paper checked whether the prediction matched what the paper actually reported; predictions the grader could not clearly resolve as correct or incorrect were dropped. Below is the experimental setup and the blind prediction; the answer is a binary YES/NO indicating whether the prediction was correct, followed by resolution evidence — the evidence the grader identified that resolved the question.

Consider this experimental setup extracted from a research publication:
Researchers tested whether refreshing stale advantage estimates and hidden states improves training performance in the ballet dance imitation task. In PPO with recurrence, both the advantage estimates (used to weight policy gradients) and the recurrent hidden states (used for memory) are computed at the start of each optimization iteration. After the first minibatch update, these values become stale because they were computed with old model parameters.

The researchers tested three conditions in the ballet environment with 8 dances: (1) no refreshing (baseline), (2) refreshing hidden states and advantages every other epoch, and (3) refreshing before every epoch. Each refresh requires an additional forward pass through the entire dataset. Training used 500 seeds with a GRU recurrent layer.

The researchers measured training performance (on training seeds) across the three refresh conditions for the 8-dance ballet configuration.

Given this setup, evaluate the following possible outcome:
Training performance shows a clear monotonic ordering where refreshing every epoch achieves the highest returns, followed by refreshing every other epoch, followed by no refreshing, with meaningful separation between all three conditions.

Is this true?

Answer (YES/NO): NO